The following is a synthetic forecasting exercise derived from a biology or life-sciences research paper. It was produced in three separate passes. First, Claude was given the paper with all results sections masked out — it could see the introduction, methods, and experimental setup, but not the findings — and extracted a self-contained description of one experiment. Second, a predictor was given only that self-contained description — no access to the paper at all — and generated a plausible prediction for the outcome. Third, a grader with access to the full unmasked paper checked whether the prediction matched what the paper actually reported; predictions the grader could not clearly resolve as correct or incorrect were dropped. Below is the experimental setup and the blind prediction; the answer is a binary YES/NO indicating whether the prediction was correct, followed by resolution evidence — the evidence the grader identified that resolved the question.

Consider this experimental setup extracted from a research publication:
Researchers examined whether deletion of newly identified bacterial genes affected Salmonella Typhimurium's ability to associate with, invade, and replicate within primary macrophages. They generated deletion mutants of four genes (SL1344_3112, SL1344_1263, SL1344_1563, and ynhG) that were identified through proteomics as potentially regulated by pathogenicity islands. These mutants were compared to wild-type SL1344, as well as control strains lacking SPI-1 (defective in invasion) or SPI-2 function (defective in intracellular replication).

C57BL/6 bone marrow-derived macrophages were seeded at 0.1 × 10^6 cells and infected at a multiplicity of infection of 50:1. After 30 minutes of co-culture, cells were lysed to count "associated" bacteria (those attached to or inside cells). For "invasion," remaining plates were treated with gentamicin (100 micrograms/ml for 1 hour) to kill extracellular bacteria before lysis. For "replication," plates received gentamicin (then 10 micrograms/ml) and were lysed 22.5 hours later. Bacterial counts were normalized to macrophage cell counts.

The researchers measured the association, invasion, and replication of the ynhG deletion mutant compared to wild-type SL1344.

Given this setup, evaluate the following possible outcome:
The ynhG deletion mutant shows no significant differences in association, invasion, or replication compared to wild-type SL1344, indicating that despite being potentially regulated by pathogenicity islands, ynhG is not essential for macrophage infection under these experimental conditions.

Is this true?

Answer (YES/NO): YES